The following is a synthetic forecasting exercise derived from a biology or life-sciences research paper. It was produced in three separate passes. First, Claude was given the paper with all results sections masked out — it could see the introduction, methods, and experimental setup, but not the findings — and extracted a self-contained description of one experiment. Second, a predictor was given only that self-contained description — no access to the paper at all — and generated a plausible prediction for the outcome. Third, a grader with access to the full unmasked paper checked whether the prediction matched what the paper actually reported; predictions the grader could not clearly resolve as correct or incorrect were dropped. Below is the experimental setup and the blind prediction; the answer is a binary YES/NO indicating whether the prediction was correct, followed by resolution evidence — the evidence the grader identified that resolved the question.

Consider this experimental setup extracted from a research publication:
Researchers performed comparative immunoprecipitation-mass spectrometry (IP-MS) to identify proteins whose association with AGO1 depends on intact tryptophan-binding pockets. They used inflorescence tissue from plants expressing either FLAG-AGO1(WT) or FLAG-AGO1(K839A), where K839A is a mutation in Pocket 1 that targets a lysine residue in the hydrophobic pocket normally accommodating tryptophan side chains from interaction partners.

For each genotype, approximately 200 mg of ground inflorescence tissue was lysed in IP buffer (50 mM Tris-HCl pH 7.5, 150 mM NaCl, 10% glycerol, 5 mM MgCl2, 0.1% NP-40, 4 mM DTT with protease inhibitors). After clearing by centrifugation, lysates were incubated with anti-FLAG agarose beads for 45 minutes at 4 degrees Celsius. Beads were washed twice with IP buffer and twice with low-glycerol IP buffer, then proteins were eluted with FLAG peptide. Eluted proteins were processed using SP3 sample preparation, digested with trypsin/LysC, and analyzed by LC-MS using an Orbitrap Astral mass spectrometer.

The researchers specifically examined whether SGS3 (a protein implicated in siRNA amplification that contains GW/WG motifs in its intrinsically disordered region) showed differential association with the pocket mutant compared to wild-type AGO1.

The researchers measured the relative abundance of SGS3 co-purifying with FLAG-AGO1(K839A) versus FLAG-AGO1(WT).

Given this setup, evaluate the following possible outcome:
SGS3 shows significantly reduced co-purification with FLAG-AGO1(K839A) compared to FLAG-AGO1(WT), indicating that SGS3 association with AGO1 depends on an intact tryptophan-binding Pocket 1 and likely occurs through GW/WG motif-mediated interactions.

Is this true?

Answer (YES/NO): NO